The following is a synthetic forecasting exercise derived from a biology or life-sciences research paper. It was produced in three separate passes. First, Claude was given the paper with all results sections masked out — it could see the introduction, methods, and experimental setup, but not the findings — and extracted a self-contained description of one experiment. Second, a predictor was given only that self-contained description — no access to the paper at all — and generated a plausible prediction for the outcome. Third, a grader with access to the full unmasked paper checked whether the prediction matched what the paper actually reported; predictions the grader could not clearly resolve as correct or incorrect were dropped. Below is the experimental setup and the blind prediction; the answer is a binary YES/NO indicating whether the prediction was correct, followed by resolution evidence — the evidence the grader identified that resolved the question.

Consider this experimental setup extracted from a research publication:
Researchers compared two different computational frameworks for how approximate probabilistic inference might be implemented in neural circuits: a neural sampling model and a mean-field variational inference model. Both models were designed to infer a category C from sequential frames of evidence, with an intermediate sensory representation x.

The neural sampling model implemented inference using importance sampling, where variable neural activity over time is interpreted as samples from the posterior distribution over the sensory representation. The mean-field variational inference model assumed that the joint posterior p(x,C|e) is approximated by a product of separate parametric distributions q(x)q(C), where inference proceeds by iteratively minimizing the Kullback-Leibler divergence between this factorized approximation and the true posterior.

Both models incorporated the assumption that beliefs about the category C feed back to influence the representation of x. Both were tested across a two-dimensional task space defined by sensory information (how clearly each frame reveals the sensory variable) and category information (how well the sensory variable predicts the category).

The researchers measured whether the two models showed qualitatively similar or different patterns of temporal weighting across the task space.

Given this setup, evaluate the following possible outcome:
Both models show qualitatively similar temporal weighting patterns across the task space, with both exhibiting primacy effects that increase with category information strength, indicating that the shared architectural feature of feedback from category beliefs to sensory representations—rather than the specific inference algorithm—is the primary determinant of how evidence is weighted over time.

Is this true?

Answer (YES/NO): YES